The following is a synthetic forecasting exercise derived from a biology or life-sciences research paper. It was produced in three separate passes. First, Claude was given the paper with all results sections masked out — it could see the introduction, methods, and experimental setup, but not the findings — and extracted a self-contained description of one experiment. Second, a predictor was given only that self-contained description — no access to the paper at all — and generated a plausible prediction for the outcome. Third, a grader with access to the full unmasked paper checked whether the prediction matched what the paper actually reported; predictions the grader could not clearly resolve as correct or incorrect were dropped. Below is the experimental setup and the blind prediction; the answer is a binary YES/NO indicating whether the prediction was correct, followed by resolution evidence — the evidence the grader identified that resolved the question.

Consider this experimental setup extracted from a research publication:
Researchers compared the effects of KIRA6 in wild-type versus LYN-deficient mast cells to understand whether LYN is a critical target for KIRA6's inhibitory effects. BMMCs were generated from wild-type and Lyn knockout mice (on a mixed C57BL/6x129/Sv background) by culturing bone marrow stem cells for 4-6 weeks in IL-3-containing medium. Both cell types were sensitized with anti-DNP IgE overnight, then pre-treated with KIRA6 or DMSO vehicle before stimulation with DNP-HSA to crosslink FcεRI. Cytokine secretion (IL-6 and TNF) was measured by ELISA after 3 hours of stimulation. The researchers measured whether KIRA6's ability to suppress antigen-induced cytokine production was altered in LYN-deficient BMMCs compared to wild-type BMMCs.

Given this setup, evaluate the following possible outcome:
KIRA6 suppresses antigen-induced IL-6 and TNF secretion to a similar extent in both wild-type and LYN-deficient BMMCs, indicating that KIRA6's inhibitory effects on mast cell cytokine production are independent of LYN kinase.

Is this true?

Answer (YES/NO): NO